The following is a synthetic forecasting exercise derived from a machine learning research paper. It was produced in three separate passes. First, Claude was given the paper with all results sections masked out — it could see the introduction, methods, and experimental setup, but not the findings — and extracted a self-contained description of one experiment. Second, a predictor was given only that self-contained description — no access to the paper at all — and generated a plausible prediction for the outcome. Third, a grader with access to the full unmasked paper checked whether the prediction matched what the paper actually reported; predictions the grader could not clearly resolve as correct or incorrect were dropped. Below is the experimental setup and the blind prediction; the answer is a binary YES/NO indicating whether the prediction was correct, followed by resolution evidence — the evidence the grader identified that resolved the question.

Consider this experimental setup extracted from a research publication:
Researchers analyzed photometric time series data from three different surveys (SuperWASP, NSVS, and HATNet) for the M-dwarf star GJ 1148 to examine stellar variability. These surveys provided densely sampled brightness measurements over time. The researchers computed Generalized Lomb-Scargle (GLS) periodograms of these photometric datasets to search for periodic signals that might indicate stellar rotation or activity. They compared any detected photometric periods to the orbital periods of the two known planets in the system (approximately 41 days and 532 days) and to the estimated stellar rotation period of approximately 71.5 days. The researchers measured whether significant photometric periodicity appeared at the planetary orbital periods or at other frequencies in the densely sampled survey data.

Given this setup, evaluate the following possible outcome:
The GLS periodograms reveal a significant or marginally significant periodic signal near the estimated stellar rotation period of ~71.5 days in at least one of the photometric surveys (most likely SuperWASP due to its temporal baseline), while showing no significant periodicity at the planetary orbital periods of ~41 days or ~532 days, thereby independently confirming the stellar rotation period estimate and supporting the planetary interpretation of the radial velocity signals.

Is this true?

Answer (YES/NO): YES